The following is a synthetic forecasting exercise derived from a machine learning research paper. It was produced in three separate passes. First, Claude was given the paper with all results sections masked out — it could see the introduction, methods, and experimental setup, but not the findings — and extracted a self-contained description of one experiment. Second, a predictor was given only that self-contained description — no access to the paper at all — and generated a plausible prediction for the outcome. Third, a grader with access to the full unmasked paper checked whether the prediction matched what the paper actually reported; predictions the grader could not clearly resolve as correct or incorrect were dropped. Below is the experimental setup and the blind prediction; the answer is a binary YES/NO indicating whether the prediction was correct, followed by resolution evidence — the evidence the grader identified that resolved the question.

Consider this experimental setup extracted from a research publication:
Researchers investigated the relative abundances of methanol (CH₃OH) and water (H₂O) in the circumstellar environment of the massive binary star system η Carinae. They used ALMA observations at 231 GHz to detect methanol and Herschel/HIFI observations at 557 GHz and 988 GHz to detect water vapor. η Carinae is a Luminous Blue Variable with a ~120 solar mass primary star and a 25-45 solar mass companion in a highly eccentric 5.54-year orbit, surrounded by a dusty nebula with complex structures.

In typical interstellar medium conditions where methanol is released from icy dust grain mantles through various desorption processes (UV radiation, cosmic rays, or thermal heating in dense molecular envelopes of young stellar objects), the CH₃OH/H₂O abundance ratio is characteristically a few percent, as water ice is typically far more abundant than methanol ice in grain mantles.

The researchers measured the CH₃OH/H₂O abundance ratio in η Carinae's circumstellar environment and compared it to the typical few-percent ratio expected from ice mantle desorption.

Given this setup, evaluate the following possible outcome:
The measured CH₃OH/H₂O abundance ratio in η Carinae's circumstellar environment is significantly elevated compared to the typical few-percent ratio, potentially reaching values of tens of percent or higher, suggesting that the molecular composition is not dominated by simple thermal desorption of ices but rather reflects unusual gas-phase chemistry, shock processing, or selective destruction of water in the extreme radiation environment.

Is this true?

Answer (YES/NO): YES